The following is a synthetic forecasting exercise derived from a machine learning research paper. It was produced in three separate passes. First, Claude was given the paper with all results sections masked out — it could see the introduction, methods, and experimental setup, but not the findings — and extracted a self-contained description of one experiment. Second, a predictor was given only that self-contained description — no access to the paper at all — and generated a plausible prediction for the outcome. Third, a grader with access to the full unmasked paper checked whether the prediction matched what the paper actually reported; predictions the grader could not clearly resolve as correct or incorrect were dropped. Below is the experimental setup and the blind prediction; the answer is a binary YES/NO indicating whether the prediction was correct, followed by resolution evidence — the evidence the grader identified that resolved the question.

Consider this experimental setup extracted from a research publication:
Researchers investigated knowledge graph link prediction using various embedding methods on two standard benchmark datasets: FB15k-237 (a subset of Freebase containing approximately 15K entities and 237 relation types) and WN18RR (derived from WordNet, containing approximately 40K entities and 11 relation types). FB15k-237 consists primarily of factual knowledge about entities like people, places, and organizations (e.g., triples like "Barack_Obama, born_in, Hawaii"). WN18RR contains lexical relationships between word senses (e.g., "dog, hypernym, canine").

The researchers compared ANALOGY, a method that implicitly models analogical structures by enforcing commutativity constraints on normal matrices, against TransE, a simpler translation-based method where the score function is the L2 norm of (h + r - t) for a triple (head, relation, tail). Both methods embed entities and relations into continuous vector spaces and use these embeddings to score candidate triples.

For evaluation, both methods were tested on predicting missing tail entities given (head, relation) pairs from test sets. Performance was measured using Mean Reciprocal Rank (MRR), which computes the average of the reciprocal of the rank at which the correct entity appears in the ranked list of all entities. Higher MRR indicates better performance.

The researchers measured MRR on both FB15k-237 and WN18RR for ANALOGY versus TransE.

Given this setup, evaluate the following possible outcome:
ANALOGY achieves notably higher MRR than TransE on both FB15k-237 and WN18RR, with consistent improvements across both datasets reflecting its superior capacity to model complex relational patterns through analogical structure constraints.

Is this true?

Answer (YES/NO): NO